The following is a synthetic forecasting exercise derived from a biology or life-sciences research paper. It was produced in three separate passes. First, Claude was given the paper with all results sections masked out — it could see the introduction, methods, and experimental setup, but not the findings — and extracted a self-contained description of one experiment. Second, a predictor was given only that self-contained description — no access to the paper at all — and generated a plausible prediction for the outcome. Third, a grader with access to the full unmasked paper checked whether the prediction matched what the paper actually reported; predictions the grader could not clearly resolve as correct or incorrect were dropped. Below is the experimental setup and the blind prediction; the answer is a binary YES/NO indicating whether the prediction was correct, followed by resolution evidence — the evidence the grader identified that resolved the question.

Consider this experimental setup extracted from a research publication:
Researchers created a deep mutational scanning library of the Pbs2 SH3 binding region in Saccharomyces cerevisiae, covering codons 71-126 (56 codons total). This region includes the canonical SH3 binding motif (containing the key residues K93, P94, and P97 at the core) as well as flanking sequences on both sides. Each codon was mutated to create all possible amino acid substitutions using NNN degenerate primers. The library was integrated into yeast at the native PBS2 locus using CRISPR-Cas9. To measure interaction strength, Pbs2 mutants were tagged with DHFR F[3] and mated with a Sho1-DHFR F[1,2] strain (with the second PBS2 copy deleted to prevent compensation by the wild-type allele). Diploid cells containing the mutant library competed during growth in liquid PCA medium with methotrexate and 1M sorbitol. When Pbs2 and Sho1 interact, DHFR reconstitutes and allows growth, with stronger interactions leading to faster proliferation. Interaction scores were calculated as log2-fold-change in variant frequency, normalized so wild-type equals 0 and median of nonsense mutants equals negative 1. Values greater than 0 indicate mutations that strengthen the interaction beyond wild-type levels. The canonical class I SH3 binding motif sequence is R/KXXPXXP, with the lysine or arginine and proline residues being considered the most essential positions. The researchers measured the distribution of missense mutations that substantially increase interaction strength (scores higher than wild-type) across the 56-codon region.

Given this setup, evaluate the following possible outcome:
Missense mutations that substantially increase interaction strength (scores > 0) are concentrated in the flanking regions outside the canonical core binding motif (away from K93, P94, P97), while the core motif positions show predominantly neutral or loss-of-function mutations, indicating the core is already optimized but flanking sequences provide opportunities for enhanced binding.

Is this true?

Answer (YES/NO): YES